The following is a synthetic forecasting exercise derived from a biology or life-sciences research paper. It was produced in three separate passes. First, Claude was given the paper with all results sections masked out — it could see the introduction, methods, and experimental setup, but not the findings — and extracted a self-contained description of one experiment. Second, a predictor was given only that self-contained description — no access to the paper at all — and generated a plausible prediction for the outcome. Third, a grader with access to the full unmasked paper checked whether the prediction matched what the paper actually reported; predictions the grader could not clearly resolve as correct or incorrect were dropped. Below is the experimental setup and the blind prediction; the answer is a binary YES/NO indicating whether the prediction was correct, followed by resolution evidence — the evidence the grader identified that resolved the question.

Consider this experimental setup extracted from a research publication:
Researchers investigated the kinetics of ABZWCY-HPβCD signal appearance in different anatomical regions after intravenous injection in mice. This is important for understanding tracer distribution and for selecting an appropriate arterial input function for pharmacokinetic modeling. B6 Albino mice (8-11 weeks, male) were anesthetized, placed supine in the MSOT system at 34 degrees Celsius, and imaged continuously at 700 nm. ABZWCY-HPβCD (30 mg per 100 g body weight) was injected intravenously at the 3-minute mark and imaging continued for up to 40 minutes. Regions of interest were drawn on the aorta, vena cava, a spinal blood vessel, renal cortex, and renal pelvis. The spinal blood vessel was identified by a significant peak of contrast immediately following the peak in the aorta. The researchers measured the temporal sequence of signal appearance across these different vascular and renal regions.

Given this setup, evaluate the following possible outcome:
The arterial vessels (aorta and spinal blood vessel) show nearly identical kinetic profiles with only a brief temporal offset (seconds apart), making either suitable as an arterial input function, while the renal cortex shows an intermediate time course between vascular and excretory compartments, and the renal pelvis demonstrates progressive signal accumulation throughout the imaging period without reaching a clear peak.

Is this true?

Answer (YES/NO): NO